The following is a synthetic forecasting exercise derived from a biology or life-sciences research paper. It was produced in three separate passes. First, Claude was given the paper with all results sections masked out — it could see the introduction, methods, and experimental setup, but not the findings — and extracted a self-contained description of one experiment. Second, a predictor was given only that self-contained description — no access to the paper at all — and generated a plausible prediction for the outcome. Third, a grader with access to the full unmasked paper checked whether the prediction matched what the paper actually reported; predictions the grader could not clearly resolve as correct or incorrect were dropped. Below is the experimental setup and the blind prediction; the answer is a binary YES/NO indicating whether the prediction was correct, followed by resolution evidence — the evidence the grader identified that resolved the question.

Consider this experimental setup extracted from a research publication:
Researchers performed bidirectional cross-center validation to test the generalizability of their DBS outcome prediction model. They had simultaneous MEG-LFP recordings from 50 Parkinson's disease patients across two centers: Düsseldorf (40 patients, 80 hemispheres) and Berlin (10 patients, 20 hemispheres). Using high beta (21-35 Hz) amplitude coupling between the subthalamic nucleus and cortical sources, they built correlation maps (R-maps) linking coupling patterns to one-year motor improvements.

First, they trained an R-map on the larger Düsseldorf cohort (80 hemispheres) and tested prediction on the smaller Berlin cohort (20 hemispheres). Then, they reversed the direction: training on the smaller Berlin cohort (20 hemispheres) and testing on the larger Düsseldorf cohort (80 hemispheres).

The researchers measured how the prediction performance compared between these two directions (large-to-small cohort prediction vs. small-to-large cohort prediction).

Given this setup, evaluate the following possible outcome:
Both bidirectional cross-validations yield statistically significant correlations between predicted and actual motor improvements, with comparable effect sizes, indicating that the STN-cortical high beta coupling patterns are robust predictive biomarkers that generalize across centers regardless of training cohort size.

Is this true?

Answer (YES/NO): NO